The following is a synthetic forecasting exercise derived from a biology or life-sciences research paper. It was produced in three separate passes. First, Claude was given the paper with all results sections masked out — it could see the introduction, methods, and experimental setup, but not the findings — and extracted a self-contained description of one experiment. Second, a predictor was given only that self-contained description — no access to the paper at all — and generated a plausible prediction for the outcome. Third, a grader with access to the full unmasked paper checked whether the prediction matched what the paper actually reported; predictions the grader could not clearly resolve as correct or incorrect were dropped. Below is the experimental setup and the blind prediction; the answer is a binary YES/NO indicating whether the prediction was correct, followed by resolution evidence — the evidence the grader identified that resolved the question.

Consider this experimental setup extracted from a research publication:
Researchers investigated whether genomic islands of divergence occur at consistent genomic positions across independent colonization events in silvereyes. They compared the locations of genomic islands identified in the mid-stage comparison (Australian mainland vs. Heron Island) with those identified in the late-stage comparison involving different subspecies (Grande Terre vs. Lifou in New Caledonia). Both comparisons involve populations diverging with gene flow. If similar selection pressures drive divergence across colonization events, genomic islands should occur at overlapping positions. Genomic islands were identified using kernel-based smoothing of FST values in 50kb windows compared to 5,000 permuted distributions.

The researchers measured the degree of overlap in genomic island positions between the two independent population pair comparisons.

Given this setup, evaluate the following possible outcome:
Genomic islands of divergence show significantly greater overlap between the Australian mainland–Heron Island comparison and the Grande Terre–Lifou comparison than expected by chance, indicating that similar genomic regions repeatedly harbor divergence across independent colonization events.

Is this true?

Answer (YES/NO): NO